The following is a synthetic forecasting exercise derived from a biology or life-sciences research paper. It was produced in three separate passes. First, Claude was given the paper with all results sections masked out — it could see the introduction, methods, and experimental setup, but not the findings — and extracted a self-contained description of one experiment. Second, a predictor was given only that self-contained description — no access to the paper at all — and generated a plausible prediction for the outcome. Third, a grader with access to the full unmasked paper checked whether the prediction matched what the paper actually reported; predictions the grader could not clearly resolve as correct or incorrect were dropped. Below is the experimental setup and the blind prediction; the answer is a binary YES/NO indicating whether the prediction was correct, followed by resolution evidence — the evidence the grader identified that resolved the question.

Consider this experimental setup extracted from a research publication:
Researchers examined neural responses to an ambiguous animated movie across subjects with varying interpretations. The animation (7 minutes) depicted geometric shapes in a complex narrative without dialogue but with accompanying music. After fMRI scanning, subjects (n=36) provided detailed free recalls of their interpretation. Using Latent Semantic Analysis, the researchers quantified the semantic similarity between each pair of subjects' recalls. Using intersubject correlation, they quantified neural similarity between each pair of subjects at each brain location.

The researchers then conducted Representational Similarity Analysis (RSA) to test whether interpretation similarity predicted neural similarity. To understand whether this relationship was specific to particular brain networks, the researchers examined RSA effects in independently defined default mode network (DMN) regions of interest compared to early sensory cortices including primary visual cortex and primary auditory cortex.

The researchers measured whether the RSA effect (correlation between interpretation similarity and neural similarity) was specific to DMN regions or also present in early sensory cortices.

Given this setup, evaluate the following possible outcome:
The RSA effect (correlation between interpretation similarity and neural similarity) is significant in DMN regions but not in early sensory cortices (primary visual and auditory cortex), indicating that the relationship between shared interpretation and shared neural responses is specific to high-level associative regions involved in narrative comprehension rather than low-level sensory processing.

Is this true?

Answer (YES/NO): YES